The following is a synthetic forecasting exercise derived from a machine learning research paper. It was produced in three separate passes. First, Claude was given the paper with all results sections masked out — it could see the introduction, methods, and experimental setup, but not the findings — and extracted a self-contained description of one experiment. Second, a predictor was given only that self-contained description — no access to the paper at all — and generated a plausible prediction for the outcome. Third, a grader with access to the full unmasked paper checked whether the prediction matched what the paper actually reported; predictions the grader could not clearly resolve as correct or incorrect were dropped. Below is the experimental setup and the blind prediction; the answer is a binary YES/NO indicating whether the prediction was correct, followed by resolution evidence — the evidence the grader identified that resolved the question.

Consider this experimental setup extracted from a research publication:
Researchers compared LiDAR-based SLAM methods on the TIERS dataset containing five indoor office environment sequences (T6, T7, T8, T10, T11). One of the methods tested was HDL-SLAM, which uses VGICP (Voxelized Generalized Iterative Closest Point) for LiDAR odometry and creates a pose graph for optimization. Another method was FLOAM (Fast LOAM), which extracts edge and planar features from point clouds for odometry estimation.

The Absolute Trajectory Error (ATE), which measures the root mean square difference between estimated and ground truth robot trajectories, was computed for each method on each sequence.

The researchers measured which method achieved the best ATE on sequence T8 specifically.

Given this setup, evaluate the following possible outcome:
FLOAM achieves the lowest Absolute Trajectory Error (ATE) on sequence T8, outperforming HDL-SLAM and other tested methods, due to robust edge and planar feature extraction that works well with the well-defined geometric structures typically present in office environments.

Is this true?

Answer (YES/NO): NO